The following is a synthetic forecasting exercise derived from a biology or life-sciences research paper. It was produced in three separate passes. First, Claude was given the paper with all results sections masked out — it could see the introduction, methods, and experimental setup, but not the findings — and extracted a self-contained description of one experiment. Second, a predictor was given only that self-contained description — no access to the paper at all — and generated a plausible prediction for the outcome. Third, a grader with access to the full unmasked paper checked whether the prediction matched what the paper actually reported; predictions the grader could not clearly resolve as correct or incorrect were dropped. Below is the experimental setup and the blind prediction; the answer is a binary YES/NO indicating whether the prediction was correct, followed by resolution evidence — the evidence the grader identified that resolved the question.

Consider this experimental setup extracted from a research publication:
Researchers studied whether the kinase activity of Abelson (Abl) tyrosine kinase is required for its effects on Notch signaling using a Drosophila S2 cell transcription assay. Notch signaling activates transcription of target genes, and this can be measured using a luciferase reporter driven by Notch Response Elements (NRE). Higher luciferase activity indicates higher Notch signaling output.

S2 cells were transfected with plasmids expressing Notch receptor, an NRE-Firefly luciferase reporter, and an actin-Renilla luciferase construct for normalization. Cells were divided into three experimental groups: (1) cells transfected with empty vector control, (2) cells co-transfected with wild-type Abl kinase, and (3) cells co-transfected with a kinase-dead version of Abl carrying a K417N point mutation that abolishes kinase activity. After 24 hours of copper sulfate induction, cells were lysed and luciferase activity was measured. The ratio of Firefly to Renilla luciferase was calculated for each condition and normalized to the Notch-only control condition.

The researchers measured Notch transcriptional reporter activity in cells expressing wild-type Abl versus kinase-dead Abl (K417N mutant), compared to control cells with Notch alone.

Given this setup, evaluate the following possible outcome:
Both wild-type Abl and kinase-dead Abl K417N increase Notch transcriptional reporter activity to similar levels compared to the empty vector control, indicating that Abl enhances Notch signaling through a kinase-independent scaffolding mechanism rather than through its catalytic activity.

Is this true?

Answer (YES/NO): NO